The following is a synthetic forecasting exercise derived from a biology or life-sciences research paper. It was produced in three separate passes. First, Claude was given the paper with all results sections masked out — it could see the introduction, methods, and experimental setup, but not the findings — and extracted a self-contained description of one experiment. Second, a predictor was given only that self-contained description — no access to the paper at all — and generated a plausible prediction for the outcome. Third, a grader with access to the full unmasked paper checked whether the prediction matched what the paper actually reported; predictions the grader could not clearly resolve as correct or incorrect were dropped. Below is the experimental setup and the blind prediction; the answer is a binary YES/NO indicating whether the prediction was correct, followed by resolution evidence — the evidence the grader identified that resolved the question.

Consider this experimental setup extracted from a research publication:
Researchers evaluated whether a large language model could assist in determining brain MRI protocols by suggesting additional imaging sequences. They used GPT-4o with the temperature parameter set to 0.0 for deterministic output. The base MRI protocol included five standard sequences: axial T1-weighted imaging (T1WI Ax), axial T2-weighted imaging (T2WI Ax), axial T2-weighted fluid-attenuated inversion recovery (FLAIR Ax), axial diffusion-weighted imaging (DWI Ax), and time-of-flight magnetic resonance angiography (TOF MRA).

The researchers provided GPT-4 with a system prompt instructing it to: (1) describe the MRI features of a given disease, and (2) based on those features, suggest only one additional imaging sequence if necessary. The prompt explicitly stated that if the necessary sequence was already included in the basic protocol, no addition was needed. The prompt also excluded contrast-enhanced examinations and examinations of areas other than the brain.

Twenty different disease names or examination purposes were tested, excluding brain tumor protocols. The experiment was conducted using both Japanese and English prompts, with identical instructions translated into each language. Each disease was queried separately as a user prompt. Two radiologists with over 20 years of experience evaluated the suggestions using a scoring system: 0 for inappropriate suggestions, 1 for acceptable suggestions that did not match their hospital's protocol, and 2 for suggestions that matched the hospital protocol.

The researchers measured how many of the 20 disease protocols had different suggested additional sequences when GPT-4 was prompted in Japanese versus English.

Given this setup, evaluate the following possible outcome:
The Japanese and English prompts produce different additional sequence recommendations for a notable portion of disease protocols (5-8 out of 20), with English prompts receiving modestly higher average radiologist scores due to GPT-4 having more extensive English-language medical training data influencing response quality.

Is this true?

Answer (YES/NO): NO